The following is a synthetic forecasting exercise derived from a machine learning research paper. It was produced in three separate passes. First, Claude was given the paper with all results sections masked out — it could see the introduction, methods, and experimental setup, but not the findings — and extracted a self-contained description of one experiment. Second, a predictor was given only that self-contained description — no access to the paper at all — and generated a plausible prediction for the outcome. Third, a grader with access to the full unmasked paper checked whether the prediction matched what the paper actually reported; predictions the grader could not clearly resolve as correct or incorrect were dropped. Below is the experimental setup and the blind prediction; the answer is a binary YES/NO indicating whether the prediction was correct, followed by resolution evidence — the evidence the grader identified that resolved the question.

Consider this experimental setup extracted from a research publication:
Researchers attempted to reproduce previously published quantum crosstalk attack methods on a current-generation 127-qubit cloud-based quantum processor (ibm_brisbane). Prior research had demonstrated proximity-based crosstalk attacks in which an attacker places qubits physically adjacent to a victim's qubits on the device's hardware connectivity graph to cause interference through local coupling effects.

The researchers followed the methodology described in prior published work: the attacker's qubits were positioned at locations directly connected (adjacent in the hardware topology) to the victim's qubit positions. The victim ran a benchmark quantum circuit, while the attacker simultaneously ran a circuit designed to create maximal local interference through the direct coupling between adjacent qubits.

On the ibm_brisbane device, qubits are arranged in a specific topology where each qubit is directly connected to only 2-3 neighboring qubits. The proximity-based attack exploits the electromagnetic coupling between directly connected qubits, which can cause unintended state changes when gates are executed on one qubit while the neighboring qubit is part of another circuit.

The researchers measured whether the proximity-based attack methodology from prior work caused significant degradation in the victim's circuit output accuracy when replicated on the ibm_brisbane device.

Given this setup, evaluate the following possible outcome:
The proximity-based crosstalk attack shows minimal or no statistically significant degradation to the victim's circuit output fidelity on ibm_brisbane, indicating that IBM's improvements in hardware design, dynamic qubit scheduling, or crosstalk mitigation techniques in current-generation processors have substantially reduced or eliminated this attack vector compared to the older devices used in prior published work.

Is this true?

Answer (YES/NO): YES